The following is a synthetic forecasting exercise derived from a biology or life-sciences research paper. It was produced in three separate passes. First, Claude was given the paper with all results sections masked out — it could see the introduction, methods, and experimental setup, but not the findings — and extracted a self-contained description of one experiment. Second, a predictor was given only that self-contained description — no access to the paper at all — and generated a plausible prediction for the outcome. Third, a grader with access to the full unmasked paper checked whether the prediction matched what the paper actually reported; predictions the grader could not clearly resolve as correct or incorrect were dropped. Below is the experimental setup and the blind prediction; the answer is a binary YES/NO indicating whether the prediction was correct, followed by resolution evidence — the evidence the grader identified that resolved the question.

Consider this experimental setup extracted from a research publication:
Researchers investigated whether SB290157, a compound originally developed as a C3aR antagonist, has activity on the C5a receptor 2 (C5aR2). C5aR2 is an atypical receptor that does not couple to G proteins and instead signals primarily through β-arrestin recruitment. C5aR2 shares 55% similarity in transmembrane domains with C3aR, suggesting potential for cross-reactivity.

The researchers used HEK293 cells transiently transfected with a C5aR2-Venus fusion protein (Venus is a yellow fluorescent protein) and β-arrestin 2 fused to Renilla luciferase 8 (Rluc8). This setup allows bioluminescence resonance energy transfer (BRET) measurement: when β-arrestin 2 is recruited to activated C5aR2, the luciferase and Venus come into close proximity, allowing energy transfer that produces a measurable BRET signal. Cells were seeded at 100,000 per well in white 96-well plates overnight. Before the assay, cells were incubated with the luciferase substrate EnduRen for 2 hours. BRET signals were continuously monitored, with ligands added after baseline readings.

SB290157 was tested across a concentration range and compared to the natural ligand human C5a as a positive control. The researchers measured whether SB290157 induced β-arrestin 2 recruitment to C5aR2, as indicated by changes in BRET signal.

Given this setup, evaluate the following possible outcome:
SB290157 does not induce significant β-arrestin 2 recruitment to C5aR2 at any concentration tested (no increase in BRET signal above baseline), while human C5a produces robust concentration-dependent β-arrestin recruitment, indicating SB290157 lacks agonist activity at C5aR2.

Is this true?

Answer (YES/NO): NO